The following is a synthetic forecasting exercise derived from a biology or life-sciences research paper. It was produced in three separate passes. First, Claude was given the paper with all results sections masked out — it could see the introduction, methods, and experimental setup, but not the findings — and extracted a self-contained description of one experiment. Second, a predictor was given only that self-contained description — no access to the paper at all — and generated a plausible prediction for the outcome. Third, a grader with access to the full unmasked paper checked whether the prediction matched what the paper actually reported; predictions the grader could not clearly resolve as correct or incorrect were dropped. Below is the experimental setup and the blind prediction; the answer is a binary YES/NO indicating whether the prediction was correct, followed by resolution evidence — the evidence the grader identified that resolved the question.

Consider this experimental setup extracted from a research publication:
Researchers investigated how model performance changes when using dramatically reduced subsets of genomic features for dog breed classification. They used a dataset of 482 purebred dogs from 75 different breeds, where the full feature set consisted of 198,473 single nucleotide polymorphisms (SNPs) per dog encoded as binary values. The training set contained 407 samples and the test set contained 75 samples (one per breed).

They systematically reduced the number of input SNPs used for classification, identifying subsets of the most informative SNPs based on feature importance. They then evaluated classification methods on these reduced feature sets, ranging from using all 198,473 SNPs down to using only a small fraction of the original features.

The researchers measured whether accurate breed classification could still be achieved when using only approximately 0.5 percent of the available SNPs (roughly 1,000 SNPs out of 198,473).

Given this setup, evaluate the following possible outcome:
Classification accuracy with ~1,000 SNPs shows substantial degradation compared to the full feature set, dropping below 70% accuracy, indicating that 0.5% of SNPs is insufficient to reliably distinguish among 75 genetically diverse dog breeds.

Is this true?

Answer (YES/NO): YES